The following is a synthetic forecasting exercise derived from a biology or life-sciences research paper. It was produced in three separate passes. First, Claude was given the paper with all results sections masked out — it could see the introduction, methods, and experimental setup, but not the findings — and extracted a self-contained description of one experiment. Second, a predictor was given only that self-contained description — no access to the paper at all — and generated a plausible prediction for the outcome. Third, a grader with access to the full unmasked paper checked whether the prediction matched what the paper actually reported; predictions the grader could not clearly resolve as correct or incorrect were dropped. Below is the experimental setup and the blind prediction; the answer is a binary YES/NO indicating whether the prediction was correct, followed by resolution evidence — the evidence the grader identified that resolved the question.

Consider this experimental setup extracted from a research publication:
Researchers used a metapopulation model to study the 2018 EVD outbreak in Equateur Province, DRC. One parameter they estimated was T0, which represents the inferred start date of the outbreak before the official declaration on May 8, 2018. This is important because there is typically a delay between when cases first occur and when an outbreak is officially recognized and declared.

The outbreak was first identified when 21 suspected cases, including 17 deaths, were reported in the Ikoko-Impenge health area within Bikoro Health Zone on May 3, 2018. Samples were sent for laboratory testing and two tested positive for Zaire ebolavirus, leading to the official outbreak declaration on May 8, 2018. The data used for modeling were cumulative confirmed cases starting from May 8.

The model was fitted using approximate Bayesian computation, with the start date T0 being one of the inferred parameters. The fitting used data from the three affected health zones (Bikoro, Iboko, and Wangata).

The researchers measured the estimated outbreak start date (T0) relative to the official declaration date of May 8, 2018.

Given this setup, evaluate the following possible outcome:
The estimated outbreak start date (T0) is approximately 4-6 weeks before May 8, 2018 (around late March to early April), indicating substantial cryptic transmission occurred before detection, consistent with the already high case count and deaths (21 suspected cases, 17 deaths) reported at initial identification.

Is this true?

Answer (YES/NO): NO